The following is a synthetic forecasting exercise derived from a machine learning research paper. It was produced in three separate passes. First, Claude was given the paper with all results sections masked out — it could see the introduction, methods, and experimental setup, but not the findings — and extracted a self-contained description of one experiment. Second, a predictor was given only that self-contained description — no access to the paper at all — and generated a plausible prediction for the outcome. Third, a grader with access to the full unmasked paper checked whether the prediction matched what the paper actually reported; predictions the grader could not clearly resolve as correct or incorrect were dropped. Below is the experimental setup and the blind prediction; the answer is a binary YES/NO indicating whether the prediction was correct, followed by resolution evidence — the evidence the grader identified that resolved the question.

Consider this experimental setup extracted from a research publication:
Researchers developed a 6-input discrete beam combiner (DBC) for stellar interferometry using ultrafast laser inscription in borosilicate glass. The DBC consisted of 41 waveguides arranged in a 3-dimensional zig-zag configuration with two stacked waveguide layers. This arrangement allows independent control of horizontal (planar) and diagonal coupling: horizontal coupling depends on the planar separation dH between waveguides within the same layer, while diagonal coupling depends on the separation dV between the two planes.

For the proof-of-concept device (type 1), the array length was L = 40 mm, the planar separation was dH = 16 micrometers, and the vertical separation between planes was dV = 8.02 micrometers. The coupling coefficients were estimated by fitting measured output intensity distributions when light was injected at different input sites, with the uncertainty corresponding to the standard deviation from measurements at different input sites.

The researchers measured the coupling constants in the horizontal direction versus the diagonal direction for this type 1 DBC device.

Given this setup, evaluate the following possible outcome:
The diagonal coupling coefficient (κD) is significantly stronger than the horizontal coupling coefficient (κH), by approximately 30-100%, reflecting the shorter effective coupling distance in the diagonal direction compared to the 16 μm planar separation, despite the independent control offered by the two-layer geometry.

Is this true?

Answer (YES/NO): YES